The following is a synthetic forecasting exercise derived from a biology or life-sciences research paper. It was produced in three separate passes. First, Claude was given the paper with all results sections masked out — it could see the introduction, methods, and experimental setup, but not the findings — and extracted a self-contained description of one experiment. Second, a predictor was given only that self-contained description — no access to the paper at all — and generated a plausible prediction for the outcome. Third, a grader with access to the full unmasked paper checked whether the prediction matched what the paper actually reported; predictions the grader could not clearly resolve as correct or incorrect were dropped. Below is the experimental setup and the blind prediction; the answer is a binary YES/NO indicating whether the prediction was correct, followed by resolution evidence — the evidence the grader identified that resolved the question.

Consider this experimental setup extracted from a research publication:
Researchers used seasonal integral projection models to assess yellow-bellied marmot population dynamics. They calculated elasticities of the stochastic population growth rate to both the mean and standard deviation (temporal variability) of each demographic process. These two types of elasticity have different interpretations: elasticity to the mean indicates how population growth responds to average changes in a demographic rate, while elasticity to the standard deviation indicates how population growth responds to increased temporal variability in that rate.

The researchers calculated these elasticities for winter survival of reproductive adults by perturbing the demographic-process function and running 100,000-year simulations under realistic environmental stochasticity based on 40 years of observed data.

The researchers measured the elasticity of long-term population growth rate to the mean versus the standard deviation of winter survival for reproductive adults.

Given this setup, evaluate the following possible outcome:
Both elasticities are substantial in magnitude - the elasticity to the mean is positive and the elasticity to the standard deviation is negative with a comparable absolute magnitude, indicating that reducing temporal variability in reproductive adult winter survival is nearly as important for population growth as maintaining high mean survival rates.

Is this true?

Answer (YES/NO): NO